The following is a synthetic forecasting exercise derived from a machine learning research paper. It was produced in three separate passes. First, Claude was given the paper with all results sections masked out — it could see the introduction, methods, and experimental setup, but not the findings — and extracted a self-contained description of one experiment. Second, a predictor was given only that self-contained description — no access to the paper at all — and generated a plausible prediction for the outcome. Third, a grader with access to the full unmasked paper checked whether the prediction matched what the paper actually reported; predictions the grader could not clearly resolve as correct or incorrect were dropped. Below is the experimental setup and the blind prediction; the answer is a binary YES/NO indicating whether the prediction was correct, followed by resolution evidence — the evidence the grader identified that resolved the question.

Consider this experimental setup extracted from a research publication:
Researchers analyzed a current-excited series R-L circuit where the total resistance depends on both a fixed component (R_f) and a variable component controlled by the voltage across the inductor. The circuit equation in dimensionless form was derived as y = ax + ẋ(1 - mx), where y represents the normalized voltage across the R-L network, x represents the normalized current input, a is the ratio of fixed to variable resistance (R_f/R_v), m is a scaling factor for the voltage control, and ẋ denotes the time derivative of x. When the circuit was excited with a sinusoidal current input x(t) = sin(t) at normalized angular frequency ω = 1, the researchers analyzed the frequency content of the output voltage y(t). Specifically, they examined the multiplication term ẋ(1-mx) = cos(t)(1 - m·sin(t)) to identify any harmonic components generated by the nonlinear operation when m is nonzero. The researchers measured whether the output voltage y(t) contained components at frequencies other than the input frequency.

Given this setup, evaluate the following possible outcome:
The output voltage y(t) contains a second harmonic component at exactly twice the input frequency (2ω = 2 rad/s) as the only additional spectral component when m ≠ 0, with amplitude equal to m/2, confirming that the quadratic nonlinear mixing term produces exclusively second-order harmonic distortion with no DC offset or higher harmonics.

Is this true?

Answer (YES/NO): NO